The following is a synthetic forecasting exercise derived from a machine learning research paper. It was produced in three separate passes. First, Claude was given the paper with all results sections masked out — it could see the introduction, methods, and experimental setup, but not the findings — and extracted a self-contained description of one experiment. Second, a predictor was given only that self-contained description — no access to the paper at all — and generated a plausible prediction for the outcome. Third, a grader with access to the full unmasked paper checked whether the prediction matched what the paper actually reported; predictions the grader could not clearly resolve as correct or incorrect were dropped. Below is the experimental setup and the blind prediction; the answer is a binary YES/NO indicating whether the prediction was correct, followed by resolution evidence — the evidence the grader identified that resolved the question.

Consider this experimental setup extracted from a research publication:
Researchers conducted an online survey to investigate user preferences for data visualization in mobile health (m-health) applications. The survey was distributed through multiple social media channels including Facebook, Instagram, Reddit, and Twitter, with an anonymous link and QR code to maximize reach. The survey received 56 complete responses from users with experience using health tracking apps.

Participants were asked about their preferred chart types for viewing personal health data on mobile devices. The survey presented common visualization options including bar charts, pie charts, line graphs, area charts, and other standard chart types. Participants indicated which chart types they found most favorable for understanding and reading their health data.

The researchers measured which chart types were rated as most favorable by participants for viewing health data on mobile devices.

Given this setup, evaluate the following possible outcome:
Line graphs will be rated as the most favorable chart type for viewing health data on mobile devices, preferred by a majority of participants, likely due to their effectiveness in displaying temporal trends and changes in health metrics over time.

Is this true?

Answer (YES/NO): NO